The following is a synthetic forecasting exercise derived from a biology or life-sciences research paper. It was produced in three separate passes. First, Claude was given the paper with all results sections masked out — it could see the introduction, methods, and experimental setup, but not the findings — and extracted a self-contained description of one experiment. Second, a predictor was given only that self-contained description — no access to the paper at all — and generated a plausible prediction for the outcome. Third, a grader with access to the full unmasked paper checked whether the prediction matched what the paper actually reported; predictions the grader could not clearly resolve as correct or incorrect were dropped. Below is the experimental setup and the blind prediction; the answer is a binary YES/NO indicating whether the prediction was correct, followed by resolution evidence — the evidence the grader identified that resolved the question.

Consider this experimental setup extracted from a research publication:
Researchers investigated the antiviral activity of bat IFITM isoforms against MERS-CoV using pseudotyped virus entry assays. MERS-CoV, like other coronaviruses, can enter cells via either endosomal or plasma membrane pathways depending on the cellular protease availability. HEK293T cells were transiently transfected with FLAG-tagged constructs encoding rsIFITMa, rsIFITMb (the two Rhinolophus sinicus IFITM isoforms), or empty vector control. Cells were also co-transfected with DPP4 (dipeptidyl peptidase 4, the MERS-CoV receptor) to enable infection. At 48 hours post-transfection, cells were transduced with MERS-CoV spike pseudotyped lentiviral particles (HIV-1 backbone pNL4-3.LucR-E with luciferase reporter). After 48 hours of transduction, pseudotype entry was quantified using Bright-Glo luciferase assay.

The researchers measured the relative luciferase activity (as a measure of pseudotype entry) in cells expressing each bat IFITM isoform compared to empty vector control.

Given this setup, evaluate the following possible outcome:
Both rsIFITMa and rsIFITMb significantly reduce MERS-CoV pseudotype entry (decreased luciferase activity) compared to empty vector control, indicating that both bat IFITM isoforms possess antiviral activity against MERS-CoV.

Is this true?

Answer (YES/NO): YES